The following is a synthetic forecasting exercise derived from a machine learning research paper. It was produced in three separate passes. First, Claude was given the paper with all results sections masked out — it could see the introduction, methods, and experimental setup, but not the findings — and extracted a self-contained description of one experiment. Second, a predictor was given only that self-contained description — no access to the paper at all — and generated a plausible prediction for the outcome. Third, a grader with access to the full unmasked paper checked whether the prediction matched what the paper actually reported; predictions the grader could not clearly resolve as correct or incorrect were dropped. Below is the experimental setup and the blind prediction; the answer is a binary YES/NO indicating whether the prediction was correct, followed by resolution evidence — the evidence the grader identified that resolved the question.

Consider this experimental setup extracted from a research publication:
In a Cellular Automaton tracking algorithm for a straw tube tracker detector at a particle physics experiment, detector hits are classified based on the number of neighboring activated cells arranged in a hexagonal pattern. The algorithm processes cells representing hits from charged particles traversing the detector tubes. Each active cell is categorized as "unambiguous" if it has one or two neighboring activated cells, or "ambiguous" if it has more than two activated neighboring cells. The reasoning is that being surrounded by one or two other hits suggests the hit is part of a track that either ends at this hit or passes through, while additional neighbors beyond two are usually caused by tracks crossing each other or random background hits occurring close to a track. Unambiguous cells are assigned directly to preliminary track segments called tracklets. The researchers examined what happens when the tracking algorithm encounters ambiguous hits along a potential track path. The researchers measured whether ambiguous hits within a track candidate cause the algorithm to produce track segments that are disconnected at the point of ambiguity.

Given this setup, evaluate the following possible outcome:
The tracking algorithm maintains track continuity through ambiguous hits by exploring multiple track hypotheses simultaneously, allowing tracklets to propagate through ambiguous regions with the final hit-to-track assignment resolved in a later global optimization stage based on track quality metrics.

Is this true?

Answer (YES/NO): NO